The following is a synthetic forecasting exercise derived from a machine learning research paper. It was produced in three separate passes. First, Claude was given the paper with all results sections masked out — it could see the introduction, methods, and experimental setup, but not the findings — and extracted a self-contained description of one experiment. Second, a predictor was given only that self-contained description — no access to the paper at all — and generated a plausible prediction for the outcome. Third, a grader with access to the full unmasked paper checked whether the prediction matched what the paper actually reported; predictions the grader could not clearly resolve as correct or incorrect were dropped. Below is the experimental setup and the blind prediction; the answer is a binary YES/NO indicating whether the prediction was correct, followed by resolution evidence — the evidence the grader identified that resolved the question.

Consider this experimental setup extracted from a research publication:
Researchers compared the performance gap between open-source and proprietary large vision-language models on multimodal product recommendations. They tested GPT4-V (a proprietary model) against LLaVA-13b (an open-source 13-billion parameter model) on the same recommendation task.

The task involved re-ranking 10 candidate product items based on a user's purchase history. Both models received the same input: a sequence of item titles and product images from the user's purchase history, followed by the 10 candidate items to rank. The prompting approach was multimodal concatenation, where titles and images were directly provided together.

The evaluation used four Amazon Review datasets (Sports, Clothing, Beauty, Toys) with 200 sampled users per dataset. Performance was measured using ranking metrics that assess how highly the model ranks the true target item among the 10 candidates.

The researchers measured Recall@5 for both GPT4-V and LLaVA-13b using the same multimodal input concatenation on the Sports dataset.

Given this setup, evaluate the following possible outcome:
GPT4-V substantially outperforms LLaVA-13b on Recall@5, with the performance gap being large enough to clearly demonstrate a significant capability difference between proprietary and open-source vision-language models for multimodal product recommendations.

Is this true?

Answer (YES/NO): YES